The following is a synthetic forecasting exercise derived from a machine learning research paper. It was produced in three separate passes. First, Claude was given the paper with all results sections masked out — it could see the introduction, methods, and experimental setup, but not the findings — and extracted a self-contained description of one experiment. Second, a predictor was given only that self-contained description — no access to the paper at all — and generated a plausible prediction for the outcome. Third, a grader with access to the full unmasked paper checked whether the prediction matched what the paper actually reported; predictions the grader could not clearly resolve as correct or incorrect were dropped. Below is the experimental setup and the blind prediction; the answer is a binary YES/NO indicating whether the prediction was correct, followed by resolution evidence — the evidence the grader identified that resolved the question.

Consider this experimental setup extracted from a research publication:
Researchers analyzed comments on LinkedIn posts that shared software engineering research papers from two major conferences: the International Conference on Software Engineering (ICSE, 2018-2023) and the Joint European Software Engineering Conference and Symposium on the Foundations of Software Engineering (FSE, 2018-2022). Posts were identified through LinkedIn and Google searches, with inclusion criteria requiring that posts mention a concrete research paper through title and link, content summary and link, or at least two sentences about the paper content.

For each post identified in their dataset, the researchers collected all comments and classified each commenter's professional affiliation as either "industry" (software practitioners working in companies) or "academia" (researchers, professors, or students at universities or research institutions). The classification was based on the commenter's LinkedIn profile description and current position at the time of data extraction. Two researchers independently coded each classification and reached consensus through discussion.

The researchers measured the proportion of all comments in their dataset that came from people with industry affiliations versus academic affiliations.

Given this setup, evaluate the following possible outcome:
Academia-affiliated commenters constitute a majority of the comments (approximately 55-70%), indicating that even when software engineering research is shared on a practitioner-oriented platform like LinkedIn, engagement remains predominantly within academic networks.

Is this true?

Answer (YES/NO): NO